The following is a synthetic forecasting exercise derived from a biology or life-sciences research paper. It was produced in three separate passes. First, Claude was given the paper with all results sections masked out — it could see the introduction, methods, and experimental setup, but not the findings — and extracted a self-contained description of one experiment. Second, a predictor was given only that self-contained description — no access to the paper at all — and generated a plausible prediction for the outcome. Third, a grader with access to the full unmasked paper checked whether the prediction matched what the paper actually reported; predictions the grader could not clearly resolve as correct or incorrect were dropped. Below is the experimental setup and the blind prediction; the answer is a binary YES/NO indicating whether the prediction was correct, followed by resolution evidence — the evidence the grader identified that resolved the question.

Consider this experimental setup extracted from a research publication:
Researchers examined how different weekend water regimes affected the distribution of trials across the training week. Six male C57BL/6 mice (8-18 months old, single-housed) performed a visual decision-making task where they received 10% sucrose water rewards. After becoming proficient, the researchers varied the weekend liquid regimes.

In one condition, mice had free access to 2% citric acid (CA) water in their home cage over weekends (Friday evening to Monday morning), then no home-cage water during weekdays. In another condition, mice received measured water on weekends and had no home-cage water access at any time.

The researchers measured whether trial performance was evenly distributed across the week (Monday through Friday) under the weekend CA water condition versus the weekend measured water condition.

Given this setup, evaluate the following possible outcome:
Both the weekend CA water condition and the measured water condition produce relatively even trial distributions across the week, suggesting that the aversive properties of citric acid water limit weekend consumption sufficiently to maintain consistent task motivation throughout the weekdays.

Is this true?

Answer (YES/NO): YES